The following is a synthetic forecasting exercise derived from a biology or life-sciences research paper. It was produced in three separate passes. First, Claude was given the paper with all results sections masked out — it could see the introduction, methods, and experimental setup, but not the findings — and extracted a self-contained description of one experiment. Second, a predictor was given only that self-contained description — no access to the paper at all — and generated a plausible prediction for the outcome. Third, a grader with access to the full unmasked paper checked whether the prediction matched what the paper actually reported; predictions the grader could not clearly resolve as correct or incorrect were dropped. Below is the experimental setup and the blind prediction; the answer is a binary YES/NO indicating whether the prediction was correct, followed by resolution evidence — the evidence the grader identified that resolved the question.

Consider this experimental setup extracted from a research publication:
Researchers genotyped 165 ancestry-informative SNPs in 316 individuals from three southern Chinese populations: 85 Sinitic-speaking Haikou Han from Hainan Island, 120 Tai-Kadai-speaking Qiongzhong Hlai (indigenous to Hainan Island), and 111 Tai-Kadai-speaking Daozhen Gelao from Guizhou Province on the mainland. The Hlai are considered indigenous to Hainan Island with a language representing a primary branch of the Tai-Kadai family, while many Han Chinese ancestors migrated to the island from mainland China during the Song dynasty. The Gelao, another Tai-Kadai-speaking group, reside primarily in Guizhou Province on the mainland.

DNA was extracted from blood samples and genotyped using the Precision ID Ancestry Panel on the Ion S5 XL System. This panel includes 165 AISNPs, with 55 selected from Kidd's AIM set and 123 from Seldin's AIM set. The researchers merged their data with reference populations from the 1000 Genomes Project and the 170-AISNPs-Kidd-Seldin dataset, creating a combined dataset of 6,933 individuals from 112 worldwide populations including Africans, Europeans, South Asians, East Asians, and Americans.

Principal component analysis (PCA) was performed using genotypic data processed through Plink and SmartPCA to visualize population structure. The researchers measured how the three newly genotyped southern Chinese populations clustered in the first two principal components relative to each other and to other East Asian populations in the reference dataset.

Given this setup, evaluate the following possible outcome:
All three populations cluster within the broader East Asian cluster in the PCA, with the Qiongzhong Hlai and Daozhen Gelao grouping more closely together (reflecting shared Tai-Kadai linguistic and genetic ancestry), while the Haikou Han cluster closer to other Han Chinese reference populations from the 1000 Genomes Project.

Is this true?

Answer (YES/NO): NO